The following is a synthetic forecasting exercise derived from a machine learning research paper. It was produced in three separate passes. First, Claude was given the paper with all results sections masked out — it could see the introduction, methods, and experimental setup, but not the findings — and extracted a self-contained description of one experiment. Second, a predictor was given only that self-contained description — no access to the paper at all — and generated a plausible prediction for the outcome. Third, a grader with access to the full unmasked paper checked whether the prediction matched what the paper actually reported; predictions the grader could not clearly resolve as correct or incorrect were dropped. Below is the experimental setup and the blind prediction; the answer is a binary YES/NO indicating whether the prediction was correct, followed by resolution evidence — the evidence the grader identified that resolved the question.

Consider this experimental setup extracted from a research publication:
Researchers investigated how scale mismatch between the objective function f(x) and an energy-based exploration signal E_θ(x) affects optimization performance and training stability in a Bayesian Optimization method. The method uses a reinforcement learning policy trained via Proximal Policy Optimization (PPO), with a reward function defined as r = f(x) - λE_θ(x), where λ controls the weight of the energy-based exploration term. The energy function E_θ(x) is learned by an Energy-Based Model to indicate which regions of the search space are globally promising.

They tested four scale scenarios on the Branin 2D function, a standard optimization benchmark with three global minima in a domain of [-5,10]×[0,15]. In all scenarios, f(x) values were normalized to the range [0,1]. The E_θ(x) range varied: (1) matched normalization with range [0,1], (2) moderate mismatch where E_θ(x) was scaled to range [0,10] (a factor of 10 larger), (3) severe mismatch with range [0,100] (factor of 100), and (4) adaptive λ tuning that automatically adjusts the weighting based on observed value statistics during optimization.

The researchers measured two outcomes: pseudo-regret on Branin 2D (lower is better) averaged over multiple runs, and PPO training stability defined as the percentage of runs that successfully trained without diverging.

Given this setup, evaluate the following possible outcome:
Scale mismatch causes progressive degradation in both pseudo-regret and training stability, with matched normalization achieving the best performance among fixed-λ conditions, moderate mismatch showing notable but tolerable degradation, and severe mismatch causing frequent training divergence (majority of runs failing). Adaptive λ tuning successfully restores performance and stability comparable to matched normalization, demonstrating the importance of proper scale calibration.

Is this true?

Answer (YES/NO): NO